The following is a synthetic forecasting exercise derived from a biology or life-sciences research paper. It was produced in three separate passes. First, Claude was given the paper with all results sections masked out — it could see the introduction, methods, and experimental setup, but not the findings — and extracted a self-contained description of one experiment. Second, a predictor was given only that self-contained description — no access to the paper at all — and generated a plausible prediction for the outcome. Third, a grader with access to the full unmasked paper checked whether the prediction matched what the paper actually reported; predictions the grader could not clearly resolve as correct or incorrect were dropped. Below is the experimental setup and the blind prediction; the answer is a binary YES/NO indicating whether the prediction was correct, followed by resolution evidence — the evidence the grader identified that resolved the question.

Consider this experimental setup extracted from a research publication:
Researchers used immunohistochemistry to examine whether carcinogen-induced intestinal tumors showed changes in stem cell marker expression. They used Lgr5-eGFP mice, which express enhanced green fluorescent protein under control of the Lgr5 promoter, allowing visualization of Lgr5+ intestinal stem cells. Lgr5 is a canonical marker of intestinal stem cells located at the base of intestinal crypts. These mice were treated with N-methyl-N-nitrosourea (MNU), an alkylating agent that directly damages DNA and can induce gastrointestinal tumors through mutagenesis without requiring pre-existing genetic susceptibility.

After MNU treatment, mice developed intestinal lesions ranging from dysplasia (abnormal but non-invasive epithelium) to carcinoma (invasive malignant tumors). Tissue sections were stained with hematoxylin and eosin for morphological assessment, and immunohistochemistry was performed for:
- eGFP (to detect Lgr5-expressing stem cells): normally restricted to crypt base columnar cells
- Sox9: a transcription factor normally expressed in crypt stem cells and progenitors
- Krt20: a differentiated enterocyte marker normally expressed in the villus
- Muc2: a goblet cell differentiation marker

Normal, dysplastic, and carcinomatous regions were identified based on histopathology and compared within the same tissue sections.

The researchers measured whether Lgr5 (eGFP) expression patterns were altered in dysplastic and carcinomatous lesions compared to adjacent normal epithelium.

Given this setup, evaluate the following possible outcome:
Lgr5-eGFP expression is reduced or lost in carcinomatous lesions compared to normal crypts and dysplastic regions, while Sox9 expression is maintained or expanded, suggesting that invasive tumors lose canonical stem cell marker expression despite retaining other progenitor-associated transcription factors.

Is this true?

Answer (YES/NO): NO